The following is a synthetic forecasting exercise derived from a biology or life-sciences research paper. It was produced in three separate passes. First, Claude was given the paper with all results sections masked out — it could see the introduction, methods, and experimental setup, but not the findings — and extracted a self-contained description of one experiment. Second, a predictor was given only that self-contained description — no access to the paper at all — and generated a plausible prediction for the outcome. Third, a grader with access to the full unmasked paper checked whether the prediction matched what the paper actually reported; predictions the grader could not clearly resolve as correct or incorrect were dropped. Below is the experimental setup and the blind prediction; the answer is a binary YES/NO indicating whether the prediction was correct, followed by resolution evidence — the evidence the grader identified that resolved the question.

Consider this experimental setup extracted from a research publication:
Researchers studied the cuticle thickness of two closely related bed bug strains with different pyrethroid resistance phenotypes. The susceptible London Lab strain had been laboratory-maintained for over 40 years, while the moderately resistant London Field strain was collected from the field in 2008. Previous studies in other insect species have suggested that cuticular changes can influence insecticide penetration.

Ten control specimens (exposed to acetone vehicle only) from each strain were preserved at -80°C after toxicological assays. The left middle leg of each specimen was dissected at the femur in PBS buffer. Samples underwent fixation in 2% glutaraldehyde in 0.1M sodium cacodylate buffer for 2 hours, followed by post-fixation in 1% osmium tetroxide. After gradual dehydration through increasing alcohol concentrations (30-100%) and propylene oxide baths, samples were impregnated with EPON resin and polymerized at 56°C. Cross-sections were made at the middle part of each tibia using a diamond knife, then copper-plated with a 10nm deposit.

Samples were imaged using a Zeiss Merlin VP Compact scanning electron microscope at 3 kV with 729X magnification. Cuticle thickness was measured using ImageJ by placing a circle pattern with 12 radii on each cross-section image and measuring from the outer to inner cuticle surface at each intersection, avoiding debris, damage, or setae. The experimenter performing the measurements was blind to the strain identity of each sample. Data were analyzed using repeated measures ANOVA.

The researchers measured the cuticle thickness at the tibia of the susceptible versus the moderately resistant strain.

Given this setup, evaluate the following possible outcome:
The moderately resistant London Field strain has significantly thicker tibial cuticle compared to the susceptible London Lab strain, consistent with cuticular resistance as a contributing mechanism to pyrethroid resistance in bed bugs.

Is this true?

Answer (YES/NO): NO